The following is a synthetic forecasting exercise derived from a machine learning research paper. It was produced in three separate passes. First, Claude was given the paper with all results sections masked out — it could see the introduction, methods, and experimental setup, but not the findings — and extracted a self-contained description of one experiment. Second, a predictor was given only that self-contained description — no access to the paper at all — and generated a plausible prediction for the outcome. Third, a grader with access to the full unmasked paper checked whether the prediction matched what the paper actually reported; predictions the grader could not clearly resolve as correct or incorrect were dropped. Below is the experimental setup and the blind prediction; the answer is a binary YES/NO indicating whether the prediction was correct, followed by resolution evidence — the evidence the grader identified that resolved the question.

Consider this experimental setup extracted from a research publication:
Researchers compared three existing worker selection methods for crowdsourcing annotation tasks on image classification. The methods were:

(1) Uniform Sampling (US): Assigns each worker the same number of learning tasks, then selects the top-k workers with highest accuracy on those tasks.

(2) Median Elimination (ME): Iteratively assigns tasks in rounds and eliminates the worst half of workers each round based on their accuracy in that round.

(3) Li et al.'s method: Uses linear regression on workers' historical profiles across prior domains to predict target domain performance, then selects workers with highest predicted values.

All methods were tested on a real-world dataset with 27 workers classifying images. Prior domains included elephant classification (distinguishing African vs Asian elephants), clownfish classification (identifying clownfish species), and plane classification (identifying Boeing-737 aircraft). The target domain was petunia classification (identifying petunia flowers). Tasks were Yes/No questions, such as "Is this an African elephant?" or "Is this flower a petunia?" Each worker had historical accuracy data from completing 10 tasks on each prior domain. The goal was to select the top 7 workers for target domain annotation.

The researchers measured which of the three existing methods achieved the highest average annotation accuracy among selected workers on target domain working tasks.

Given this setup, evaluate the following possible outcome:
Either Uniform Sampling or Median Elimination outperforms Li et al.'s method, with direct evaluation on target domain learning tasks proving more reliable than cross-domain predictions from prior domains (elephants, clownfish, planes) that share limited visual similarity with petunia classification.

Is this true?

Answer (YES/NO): NO